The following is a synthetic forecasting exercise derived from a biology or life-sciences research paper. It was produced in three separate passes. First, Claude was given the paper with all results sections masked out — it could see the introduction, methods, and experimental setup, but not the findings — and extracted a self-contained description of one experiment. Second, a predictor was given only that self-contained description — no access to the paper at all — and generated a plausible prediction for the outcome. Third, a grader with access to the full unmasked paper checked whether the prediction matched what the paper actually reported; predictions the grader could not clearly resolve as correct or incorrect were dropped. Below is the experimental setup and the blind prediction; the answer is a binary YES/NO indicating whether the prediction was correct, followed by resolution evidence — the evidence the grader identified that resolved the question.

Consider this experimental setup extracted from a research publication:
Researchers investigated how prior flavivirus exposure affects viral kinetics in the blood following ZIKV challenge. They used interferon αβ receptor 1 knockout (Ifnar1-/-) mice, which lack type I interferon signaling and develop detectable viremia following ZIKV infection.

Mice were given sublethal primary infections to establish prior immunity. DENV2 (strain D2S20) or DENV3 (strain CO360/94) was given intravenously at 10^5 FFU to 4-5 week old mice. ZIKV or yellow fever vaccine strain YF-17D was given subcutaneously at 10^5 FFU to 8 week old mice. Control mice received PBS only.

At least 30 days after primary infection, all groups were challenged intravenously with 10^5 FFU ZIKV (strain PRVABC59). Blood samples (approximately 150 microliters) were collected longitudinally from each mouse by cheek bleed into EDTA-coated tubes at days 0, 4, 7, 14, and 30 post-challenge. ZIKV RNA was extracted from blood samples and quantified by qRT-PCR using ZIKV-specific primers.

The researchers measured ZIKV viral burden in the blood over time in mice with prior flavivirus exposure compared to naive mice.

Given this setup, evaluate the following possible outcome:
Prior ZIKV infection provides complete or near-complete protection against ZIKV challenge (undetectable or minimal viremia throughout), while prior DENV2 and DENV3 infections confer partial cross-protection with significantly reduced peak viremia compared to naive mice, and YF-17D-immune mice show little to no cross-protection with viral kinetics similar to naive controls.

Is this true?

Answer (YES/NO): NO